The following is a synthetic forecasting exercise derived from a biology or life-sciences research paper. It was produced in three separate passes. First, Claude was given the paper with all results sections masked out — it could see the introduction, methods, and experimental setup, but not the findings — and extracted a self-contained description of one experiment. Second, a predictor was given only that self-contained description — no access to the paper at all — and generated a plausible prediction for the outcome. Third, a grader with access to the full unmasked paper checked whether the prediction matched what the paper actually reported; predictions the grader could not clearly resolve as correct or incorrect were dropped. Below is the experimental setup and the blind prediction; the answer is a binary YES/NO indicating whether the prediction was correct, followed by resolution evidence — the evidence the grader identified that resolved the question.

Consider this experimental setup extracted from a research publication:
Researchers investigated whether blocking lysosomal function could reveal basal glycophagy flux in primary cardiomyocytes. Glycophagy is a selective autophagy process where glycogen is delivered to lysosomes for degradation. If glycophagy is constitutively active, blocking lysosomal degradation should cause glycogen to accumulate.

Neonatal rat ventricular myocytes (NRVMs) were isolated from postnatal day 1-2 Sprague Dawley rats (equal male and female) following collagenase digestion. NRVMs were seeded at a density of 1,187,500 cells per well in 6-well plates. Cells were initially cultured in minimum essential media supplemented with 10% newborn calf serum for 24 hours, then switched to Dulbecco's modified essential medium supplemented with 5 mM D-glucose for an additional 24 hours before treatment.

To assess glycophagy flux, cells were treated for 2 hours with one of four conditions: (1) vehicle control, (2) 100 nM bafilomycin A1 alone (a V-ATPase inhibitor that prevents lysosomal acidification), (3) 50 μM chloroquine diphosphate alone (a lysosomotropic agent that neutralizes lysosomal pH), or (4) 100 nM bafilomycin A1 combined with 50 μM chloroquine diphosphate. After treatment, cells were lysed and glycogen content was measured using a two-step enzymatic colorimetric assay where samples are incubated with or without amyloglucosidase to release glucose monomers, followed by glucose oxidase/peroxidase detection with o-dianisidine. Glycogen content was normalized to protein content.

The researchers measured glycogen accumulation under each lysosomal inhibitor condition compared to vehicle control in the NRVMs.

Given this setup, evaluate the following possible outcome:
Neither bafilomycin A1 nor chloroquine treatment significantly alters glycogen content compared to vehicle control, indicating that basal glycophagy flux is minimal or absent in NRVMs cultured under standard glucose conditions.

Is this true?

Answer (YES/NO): NO